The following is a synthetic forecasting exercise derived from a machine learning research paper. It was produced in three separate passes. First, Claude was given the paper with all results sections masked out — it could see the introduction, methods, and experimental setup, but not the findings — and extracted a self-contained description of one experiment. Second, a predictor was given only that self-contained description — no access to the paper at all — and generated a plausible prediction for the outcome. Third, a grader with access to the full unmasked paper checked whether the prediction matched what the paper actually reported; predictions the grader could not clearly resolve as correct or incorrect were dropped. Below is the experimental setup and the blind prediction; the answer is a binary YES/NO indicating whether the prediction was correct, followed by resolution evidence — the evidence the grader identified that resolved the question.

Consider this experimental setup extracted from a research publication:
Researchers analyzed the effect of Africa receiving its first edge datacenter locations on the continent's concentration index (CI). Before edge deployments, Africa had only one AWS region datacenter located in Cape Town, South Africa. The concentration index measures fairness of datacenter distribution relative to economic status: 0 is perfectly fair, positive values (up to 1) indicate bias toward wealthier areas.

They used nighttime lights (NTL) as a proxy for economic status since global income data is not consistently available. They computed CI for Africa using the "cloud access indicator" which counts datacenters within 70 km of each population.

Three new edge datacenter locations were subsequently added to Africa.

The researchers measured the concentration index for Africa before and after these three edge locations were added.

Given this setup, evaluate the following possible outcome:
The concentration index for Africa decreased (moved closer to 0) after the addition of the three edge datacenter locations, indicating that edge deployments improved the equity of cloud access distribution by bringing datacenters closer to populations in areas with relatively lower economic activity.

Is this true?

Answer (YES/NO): YES